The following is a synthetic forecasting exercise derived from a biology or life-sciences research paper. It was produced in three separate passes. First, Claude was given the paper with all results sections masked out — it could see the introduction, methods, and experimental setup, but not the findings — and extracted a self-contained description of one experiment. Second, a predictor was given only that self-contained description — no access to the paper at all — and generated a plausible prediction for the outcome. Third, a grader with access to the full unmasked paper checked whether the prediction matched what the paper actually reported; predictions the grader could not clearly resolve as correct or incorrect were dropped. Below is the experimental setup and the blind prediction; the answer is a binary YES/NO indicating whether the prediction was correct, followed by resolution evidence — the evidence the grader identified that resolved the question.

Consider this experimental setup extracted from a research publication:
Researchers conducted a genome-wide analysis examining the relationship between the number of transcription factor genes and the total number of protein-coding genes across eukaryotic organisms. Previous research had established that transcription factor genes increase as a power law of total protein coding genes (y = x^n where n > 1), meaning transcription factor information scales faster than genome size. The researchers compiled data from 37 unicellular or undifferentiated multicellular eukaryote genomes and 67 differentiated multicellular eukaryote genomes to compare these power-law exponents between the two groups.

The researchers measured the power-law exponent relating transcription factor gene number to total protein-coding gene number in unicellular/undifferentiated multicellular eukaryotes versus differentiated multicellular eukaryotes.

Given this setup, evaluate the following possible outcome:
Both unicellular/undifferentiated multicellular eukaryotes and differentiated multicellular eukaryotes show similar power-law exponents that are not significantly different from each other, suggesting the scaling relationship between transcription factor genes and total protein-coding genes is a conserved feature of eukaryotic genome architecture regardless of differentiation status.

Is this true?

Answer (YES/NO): NO